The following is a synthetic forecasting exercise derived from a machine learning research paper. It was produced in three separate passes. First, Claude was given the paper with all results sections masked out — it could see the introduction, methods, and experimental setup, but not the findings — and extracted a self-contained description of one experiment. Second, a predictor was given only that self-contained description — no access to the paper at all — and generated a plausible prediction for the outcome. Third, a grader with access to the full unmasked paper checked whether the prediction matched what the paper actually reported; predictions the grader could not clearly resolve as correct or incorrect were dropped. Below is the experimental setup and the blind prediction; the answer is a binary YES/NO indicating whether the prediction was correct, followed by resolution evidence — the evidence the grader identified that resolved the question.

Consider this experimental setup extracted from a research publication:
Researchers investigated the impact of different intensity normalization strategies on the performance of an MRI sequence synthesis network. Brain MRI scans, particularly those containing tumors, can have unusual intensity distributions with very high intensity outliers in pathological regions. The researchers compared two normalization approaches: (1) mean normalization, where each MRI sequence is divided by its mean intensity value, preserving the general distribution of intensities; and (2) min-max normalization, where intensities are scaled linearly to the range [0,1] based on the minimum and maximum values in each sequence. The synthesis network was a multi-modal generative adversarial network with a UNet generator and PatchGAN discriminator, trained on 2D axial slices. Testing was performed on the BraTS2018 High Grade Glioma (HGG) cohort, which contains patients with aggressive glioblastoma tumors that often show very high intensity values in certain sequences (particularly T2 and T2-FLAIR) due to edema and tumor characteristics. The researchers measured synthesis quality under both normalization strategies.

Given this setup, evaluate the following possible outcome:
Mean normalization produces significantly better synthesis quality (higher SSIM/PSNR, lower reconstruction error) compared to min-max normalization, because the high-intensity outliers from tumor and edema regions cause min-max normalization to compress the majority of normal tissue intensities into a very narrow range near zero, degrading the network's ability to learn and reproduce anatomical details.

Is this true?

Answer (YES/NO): NO